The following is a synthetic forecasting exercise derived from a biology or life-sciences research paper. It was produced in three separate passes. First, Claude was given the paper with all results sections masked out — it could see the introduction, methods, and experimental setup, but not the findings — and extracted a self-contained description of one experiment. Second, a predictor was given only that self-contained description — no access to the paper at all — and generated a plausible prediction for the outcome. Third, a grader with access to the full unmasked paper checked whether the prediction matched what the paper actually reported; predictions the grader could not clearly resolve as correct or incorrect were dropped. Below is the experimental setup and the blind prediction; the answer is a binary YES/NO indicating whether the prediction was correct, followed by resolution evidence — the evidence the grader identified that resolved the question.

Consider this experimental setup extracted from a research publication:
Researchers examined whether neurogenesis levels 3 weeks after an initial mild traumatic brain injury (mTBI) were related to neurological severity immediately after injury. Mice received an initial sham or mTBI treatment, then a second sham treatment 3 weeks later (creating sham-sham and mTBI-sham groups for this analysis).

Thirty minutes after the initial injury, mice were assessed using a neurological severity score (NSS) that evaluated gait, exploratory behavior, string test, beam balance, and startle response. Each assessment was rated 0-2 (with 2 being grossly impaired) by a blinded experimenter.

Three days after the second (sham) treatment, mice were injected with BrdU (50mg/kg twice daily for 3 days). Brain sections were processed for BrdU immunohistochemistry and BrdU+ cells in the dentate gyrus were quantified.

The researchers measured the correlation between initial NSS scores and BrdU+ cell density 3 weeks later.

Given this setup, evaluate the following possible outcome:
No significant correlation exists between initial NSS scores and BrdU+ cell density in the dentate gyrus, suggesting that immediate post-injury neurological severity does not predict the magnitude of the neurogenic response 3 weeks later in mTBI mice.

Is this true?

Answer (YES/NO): NO